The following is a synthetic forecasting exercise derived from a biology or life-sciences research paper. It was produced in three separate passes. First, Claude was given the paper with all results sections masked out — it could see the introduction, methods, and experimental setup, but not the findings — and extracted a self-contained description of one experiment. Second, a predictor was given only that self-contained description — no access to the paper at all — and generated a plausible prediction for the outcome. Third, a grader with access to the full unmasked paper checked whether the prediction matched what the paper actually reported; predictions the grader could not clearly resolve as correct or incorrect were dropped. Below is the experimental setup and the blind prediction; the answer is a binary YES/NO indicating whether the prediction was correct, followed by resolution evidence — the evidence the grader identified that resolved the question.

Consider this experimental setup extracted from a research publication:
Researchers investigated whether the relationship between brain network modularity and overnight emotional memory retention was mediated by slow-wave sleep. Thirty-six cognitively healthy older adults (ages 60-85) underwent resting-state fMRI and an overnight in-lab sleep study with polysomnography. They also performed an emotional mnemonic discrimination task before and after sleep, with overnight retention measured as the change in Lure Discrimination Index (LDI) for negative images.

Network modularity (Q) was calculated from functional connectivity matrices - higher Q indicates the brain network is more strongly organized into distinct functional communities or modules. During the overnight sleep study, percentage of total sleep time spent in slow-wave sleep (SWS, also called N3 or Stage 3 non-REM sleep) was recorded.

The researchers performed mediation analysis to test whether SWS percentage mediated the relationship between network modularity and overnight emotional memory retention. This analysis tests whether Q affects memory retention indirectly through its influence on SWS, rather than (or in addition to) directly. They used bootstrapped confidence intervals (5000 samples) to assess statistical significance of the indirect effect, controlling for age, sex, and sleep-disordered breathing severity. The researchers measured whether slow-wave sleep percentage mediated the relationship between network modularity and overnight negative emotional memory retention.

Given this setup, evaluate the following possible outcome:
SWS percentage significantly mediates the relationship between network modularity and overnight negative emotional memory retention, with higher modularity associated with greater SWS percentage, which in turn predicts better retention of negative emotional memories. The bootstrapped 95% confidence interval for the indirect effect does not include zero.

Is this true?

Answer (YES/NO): YES